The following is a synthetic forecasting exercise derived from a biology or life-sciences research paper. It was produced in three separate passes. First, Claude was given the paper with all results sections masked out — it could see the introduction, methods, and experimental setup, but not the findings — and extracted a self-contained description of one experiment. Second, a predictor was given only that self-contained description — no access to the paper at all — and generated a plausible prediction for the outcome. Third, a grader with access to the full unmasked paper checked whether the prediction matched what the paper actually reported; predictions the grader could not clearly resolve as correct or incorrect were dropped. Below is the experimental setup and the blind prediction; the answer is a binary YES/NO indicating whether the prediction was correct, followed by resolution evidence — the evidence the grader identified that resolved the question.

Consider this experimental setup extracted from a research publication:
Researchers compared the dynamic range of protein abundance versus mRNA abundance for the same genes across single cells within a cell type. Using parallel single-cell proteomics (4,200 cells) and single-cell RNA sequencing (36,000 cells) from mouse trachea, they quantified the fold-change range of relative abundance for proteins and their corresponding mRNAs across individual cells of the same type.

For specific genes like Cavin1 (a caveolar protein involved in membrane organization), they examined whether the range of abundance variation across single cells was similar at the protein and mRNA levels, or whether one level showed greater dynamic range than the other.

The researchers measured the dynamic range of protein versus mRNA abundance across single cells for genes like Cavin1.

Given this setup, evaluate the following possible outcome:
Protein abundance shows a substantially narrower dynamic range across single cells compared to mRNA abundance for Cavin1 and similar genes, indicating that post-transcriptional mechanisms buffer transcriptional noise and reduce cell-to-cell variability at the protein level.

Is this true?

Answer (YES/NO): NO